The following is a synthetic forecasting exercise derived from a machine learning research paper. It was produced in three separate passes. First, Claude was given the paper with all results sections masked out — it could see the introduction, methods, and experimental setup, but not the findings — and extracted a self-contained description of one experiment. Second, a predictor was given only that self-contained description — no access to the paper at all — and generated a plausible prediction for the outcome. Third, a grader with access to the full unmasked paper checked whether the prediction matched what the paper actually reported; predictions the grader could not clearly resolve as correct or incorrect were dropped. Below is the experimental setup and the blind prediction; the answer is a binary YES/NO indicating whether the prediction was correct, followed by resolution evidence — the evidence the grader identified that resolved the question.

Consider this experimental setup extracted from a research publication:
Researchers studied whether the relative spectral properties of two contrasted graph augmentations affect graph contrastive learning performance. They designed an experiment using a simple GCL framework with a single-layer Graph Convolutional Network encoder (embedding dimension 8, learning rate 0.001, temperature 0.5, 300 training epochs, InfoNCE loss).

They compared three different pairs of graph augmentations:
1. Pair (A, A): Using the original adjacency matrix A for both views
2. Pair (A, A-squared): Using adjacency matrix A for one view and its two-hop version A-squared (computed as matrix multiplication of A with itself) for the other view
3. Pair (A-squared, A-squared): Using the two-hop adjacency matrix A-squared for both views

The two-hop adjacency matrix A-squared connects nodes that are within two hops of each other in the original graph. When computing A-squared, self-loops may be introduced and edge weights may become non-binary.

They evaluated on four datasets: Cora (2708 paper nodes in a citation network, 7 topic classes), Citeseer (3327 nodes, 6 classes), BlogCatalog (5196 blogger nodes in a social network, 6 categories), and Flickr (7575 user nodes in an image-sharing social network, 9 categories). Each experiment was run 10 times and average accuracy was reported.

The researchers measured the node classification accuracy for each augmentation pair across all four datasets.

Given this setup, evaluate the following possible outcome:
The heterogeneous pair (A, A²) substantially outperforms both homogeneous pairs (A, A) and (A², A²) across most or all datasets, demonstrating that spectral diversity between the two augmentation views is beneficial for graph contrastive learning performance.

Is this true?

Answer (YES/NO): YES